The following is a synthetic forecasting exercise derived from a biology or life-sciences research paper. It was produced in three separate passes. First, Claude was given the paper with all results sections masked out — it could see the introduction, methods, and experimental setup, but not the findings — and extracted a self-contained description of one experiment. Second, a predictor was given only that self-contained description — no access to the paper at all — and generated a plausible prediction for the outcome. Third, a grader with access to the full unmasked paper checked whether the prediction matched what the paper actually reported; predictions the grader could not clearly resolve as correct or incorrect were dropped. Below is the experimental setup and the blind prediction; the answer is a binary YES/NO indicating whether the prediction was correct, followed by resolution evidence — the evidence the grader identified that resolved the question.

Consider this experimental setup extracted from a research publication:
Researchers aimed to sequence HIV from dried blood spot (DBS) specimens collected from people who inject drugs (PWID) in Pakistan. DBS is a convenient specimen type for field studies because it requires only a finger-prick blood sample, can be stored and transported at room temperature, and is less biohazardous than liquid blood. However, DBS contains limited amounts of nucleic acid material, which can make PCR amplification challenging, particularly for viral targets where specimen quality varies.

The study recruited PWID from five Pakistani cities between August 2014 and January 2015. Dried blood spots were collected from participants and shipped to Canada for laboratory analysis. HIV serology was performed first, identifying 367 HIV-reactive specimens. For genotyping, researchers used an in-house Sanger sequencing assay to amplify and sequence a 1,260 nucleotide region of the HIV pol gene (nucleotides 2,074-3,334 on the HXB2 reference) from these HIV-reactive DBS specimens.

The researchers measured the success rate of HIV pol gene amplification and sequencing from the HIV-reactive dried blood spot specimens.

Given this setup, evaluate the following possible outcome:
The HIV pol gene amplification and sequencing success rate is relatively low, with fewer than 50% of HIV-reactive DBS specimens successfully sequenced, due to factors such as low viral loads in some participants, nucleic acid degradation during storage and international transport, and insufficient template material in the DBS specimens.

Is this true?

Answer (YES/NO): NO